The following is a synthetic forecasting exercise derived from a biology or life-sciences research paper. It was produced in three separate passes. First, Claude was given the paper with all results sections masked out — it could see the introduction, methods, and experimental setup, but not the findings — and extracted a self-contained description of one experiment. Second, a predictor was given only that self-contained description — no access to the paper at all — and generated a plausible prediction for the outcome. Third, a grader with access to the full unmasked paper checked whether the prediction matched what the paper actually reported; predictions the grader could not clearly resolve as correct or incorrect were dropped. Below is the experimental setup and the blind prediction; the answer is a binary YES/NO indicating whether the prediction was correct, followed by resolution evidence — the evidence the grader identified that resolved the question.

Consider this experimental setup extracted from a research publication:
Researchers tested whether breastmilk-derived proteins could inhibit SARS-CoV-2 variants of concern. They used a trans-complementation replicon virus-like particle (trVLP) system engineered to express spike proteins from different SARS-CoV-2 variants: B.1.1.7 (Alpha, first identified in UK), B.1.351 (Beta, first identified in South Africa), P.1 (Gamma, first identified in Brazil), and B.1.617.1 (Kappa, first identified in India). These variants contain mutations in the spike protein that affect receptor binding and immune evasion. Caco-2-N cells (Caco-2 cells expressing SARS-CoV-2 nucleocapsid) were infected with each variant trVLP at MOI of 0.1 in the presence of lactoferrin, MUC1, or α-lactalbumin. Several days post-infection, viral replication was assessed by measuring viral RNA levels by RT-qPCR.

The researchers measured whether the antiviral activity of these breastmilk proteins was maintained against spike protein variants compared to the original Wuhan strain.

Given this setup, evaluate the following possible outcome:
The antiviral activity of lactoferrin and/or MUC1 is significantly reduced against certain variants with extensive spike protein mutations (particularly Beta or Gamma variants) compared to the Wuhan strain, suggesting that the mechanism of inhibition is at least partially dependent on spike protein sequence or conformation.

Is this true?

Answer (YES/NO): NO